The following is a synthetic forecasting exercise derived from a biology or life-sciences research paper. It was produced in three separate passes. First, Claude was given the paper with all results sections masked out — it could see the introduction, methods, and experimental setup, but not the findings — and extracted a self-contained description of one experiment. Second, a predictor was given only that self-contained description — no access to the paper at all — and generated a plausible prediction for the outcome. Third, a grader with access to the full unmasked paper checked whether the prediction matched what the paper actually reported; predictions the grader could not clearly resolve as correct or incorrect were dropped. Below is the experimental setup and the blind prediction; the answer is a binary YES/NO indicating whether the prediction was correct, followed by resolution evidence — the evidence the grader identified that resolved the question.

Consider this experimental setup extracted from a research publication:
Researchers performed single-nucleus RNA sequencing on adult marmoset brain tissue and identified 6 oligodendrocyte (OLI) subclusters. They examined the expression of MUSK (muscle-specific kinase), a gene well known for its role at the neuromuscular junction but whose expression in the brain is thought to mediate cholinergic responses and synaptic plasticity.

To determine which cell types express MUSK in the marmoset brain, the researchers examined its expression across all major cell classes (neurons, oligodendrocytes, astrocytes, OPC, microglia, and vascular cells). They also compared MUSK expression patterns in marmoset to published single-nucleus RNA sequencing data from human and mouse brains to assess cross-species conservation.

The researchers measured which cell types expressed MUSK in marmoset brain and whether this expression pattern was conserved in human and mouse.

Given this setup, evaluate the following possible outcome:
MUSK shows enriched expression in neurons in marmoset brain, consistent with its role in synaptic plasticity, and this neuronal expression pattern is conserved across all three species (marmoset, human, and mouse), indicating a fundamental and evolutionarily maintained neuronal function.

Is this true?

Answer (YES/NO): NO